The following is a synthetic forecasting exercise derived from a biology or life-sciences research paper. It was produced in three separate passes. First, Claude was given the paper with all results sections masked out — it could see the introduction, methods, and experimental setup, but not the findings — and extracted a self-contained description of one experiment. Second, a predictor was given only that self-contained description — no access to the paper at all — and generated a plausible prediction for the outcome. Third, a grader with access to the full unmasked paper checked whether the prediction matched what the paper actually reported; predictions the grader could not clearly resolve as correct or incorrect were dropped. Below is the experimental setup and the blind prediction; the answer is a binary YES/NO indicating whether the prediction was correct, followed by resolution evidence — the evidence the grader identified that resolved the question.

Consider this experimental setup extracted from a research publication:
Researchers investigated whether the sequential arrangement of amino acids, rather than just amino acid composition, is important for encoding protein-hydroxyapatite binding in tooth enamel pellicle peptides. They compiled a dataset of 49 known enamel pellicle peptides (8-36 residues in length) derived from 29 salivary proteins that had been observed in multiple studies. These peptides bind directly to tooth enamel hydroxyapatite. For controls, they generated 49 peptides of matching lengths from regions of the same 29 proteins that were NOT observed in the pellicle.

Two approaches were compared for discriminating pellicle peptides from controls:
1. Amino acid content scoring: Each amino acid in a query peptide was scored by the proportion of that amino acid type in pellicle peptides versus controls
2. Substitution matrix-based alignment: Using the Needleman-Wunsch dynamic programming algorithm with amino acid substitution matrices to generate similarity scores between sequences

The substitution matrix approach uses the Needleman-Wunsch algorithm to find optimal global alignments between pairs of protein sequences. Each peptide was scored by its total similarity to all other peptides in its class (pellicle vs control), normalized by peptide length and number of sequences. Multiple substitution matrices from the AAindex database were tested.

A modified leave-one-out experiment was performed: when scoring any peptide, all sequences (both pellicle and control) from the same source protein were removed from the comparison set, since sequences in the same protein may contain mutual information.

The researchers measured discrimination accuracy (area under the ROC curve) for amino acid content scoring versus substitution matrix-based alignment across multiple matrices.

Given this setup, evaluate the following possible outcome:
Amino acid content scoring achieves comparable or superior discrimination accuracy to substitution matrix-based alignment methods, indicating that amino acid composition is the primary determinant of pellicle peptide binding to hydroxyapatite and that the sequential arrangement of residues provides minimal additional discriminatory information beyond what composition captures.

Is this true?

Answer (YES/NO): NO